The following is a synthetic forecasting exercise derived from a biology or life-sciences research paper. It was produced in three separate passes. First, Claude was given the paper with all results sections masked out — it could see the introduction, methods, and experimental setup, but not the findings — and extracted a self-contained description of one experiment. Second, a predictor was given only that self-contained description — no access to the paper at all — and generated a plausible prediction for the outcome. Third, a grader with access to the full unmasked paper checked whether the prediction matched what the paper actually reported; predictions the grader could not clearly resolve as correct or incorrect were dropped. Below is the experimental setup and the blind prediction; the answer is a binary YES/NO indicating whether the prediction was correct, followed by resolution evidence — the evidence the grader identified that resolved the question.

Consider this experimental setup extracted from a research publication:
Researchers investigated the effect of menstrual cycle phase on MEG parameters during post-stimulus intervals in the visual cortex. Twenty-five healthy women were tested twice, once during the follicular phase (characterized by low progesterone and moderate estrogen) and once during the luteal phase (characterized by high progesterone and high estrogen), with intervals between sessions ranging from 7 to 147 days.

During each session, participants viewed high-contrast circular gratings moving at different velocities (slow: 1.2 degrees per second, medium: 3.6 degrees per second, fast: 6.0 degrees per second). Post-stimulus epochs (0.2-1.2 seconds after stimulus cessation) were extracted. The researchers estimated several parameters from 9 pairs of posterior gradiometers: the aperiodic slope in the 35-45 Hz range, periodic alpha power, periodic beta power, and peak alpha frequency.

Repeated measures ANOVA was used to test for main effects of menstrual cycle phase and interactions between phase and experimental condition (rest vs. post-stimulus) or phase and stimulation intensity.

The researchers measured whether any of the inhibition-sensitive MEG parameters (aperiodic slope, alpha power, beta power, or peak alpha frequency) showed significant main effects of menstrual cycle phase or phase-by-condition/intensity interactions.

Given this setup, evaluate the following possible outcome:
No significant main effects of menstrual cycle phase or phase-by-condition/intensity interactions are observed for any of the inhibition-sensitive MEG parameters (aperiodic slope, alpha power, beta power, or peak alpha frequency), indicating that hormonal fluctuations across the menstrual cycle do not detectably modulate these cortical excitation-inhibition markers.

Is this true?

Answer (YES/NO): NO